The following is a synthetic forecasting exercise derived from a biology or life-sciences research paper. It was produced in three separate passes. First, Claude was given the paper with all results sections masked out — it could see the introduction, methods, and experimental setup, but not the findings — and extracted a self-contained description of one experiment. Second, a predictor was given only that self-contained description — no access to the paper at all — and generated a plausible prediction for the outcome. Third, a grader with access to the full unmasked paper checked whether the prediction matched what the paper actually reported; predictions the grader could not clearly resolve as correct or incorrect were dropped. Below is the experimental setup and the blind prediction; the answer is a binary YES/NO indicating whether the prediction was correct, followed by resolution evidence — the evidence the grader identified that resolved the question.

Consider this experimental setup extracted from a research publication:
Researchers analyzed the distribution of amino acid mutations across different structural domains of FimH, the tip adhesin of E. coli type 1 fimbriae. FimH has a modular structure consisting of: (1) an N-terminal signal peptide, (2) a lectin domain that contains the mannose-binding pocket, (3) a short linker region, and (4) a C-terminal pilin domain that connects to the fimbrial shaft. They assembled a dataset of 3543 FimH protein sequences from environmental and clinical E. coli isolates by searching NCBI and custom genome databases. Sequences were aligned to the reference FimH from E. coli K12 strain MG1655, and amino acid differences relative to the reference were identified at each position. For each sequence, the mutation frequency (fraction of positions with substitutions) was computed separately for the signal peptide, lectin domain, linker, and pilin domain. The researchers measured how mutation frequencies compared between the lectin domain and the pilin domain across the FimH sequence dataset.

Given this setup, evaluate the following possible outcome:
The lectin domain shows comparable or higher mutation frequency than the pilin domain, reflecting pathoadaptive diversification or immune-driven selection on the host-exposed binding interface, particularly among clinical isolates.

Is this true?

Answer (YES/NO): YES